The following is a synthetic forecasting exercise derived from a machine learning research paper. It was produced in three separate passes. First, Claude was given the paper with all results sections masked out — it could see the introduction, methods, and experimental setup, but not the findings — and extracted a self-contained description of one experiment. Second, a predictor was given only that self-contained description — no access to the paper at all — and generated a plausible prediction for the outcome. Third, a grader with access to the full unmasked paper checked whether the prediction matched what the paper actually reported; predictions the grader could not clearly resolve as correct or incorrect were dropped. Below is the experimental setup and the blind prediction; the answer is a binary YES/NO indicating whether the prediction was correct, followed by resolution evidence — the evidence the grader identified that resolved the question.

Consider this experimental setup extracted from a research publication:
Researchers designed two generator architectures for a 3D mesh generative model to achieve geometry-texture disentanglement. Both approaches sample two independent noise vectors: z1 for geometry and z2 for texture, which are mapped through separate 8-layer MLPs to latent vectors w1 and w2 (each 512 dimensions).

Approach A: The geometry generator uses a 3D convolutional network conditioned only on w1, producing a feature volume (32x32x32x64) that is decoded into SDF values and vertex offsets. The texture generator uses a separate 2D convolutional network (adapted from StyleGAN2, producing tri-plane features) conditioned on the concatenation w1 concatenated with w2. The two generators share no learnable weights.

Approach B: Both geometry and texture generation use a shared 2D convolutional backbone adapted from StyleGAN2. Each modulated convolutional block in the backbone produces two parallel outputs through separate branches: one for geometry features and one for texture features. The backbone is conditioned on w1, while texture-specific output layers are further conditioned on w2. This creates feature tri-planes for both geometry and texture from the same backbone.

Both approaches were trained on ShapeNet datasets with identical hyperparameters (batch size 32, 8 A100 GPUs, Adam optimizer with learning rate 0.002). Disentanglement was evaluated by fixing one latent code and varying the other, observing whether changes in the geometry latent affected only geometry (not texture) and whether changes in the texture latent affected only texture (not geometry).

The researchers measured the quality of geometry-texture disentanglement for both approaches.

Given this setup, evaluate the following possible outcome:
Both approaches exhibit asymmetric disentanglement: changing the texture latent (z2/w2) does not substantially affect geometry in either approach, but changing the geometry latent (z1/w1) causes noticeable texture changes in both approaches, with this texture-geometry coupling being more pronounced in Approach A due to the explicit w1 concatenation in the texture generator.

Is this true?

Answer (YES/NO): NO